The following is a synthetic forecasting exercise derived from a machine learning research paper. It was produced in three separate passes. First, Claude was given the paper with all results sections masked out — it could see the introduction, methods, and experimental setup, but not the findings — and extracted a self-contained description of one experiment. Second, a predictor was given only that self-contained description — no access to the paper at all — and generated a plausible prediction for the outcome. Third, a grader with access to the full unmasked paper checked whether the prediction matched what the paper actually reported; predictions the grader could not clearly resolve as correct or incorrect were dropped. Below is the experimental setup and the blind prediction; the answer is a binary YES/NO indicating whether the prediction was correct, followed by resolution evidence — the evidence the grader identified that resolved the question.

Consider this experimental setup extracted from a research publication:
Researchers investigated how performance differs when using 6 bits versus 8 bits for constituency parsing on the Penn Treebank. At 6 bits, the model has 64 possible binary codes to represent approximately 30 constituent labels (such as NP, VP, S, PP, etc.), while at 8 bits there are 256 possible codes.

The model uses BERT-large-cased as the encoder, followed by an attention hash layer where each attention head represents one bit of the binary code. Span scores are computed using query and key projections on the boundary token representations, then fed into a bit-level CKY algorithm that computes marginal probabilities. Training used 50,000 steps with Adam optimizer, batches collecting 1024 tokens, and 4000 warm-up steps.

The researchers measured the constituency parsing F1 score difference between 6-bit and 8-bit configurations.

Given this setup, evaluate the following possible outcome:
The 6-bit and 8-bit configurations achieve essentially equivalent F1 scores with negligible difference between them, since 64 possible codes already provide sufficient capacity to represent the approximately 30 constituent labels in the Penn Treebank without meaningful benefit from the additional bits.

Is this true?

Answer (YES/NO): NO